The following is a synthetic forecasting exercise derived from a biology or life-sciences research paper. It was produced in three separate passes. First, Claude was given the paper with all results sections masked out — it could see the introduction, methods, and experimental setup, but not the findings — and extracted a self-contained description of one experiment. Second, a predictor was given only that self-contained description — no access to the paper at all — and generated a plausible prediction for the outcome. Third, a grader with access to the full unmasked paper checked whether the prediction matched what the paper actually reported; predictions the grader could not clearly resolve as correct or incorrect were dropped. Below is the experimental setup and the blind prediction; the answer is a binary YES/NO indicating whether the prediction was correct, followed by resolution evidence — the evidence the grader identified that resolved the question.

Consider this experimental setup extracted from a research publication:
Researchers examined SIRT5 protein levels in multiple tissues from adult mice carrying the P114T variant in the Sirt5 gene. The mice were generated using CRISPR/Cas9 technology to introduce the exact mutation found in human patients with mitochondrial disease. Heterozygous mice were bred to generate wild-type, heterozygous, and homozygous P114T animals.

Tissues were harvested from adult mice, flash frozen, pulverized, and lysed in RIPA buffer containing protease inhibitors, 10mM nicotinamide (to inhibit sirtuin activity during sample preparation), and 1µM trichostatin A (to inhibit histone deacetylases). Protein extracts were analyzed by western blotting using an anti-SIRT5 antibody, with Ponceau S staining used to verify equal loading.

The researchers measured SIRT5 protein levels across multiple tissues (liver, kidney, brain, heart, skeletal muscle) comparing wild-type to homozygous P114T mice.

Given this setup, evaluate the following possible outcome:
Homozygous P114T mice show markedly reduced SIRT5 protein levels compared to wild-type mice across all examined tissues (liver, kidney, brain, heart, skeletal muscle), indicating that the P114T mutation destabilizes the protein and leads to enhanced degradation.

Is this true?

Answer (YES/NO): NO